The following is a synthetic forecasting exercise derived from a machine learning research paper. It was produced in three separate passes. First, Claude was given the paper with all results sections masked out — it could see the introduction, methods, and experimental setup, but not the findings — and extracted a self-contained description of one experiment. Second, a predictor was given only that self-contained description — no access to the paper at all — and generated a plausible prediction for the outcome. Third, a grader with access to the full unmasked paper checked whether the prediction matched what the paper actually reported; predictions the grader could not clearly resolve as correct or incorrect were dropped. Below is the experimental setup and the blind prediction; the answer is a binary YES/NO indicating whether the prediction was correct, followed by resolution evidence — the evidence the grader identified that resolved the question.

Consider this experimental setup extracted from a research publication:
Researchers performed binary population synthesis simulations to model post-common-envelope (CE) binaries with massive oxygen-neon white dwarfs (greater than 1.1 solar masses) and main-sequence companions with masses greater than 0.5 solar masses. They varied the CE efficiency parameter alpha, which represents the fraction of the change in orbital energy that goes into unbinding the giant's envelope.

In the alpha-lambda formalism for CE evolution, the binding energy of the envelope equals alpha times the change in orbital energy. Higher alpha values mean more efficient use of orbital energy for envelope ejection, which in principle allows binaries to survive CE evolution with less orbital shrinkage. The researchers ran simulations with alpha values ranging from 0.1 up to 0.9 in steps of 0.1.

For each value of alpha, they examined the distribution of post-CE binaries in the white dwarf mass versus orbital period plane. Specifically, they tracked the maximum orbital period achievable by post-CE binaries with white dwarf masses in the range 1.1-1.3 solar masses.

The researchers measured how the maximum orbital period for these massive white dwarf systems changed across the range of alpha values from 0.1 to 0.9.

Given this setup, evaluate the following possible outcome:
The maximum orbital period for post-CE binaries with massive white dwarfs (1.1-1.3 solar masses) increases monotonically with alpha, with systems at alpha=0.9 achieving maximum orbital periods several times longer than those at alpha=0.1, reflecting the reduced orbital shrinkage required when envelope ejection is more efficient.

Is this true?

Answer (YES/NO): YES